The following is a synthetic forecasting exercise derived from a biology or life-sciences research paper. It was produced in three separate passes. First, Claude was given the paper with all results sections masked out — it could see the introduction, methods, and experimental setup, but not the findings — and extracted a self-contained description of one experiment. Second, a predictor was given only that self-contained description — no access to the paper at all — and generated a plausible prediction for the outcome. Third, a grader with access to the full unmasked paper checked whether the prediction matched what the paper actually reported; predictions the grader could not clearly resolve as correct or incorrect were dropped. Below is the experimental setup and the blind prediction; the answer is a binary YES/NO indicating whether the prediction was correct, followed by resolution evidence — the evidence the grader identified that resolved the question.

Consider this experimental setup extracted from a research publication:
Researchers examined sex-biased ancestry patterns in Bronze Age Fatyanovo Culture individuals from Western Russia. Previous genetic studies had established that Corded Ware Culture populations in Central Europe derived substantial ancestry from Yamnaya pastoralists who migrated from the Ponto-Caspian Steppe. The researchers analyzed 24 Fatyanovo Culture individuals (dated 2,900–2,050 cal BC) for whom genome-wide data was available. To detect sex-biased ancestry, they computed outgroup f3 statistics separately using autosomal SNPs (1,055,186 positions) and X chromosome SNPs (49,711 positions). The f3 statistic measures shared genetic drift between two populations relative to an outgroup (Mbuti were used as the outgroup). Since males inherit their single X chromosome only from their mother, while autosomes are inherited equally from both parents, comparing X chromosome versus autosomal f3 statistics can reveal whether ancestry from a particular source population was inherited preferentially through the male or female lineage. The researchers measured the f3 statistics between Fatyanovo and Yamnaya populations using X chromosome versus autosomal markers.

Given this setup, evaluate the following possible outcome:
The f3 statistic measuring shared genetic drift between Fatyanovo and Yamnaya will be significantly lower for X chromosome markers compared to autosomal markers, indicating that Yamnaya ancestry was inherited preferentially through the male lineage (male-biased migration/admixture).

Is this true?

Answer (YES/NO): YES